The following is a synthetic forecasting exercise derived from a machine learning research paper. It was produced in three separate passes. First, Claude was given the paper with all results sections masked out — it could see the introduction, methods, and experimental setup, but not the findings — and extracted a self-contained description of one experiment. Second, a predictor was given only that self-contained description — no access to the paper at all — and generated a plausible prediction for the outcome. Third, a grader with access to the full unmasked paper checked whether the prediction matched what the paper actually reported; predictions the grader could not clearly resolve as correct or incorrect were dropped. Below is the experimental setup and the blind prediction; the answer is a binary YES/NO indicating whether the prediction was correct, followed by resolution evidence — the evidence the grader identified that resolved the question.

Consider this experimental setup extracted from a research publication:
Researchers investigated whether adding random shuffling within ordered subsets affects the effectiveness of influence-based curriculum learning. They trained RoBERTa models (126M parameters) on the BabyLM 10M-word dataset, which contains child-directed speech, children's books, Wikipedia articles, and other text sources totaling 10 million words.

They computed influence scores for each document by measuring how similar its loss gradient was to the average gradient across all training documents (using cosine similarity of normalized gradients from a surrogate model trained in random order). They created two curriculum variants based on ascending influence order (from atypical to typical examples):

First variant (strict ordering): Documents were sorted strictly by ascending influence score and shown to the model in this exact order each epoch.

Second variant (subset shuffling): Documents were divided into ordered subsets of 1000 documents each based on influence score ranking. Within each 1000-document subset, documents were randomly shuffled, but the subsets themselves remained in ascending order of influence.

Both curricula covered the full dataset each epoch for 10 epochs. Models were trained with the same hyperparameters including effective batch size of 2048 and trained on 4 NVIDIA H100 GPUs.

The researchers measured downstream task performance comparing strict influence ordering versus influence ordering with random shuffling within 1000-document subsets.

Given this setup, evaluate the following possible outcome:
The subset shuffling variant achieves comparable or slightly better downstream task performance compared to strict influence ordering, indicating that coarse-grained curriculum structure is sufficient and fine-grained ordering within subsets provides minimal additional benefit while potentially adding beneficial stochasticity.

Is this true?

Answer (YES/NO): YES